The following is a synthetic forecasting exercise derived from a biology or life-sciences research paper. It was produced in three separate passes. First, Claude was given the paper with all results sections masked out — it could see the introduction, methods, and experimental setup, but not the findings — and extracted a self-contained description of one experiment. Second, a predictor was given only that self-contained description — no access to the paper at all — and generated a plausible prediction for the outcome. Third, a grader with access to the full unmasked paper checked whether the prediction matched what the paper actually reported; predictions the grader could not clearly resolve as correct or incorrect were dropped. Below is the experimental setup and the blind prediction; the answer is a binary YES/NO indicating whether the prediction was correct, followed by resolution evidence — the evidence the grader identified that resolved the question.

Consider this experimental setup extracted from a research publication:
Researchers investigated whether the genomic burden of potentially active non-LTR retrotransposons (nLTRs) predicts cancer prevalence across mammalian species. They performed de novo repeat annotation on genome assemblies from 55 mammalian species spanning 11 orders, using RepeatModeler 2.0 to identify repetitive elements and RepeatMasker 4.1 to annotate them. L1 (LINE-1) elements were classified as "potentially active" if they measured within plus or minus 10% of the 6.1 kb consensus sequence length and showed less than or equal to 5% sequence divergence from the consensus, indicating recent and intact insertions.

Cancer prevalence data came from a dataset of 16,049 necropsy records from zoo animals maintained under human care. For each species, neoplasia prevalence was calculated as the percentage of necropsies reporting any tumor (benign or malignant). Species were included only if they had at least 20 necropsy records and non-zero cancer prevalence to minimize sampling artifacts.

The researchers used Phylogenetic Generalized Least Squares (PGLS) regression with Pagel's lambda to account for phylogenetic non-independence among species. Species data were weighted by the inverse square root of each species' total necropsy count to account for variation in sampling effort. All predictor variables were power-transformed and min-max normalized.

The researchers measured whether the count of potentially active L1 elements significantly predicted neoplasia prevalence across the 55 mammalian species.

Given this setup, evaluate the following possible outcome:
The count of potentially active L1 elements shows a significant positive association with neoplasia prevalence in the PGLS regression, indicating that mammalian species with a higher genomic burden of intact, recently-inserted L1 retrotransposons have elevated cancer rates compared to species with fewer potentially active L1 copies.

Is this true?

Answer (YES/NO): YES